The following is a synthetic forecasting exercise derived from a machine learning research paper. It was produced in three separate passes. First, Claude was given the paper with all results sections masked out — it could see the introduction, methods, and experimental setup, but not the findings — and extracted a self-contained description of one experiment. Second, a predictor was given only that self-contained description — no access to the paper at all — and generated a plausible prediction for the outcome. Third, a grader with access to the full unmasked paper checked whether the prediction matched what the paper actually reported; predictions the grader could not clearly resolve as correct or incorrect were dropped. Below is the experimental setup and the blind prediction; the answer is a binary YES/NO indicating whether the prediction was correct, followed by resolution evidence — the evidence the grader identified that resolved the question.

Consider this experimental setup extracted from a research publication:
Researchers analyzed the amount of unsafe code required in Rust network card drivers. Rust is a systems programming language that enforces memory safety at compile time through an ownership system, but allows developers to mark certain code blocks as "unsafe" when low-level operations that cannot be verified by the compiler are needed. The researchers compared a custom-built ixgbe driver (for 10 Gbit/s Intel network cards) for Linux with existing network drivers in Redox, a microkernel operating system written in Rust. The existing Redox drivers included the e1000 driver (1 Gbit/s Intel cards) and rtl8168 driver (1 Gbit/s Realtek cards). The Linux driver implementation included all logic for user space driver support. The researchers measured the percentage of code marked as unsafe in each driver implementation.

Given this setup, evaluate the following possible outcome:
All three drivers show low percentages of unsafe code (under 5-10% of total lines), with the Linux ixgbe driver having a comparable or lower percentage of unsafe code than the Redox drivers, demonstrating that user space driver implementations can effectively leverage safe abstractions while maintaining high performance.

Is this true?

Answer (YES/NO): NO